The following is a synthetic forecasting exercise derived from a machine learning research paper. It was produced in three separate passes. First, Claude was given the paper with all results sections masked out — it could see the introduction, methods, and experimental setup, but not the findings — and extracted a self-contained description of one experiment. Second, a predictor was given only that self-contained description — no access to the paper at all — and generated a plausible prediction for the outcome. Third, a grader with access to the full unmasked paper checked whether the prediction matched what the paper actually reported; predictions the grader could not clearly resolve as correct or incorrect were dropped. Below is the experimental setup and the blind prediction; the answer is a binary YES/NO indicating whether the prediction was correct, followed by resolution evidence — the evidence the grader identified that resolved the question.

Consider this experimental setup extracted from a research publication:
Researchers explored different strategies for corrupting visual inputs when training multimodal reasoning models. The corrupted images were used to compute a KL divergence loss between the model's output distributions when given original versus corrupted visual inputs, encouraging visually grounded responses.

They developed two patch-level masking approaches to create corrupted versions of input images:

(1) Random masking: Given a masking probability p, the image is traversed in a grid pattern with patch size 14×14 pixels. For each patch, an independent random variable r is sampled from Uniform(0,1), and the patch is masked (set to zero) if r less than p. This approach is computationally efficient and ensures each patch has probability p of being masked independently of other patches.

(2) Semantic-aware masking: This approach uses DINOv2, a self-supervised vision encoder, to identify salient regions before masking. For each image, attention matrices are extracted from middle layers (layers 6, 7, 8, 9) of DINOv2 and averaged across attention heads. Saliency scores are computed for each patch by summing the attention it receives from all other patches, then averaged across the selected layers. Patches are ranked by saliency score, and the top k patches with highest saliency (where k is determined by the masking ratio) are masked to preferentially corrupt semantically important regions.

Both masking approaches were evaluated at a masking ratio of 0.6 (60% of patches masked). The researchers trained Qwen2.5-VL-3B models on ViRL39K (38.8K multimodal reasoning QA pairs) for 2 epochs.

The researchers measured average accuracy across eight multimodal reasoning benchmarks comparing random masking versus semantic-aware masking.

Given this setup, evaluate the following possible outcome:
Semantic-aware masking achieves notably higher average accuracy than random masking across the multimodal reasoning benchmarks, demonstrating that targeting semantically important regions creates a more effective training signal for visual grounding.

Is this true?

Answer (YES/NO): NO